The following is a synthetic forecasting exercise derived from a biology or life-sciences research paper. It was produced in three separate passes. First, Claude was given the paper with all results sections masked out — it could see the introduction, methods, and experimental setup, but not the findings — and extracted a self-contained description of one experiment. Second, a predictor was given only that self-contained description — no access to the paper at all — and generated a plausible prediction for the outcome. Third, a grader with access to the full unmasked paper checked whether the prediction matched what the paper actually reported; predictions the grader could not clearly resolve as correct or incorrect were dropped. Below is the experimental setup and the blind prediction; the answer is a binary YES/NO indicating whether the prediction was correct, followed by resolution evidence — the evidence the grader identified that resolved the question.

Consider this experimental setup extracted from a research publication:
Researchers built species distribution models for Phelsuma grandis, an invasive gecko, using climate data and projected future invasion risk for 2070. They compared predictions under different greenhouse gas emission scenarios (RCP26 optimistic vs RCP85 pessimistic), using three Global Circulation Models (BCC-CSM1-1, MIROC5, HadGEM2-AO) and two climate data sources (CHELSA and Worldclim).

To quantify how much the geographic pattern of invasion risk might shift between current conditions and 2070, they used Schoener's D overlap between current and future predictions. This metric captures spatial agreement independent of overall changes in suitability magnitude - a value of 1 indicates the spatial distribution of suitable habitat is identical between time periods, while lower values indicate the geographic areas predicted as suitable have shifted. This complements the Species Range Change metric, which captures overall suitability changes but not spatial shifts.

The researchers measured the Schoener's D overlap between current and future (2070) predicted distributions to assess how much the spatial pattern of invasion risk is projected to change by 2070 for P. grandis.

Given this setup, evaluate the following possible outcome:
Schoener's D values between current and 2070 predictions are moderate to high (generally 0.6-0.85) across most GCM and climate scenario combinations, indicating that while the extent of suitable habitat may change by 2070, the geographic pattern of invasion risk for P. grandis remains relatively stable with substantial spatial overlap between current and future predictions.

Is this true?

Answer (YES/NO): NO